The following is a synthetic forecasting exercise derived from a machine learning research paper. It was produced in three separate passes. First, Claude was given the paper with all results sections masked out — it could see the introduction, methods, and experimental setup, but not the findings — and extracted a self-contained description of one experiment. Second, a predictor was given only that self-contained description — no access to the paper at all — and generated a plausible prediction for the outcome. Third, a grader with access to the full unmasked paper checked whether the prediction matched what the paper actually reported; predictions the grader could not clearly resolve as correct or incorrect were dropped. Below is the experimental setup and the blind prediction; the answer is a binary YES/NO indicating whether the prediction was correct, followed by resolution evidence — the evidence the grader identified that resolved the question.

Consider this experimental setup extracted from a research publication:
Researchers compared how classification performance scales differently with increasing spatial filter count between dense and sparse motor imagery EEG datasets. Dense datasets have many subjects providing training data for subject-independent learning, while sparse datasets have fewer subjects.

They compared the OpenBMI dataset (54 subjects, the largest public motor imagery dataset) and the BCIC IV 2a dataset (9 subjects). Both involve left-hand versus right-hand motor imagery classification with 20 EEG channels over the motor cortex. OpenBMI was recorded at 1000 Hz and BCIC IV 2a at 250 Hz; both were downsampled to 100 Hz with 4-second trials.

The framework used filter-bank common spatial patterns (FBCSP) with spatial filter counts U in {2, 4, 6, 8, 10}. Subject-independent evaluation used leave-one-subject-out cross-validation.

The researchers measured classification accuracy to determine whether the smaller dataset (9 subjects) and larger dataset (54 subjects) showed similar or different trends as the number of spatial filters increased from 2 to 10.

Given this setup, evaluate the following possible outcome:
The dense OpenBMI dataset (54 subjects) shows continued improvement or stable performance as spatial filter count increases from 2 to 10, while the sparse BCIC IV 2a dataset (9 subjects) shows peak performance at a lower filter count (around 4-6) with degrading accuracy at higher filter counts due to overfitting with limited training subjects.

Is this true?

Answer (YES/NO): NO